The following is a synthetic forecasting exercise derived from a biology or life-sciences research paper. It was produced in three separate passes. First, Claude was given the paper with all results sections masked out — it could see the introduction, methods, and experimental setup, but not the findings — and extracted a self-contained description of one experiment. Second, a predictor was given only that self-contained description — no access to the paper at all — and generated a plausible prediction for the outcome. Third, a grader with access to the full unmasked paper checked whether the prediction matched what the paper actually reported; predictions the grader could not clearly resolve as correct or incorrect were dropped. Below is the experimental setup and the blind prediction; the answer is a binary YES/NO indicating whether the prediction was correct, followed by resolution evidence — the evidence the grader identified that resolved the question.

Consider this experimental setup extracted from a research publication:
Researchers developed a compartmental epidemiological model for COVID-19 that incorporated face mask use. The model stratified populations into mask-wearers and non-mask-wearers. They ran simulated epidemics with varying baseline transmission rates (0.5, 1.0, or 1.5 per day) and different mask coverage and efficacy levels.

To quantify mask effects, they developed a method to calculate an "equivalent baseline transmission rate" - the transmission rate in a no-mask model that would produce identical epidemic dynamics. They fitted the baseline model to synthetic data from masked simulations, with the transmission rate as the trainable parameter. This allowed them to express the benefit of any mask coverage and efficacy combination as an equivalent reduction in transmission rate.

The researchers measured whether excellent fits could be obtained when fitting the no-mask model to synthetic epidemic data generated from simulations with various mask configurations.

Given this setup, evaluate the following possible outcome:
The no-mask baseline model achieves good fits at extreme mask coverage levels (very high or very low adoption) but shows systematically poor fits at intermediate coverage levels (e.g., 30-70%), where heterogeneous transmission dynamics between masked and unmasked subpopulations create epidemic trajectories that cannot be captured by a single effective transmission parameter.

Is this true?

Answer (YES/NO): NO